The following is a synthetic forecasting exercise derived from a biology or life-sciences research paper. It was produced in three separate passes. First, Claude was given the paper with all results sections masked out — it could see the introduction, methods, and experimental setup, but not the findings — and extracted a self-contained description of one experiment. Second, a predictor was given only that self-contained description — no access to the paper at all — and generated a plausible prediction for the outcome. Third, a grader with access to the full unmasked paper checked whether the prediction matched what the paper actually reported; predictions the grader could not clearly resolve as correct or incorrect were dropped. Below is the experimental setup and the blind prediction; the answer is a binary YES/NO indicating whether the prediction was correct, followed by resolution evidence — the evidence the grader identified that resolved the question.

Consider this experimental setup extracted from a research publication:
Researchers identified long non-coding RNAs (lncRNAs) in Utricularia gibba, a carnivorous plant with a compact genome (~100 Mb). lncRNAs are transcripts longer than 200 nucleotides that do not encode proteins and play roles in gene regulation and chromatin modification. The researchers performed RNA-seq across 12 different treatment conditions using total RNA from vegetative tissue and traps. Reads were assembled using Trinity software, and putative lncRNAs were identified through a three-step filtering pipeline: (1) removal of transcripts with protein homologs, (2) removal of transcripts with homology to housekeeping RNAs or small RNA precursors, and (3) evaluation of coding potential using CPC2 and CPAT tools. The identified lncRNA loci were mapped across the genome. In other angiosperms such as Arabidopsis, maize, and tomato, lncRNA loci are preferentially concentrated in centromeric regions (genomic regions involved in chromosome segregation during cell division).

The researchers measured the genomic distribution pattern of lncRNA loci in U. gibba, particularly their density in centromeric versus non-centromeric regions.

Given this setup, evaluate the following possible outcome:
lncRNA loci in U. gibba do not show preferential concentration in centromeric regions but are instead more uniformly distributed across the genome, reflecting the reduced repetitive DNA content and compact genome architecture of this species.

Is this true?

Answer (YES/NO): NO